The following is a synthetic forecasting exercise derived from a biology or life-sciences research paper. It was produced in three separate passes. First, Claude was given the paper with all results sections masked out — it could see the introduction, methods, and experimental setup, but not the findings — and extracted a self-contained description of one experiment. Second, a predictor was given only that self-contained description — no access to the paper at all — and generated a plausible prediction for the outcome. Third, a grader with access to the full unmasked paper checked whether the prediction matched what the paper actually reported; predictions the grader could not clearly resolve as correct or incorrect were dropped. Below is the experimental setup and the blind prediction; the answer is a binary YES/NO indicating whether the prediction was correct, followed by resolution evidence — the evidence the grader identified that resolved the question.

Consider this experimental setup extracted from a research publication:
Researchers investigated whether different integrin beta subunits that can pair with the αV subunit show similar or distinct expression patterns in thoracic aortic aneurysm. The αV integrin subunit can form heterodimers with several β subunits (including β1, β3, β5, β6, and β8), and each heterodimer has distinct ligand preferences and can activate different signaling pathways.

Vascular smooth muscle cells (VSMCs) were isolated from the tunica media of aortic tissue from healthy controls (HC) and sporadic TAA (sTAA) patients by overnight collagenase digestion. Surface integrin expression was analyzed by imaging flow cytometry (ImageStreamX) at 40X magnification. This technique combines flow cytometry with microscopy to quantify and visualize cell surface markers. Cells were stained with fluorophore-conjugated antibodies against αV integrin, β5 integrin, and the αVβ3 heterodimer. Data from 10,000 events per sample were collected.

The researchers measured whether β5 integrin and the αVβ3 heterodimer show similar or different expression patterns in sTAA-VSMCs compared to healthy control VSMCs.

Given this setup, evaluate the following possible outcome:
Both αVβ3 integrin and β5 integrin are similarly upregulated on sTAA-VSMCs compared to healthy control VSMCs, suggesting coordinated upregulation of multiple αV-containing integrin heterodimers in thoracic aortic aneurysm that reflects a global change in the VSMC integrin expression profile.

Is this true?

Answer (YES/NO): YES